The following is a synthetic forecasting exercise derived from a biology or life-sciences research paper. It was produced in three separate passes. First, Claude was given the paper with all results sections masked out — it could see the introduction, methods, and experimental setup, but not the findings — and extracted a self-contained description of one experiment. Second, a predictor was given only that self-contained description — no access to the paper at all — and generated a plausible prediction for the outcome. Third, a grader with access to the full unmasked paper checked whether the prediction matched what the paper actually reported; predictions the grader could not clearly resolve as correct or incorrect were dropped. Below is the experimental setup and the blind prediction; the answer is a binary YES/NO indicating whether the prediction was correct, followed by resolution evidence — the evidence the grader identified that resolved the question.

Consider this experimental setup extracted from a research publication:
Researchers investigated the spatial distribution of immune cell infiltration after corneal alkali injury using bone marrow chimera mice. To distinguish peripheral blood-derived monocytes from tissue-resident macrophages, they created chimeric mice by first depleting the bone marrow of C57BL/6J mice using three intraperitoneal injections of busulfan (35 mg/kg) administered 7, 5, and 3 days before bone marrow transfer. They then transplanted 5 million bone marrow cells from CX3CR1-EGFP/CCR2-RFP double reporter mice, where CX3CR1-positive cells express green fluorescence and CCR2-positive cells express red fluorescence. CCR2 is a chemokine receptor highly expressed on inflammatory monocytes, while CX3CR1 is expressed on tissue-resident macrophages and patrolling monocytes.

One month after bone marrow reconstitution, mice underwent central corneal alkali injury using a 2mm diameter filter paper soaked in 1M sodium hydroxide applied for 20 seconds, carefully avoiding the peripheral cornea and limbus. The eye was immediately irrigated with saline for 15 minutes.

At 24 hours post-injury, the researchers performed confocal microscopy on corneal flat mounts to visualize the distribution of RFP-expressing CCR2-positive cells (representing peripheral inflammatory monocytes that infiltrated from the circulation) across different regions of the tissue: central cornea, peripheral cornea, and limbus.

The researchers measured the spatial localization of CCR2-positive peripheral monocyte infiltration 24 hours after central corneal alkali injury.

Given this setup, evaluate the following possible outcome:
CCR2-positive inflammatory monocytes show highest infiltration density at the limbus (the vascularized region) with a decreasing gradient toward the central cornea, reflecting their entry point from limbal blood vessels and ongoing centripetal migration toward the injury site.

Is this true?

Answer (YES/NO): NO